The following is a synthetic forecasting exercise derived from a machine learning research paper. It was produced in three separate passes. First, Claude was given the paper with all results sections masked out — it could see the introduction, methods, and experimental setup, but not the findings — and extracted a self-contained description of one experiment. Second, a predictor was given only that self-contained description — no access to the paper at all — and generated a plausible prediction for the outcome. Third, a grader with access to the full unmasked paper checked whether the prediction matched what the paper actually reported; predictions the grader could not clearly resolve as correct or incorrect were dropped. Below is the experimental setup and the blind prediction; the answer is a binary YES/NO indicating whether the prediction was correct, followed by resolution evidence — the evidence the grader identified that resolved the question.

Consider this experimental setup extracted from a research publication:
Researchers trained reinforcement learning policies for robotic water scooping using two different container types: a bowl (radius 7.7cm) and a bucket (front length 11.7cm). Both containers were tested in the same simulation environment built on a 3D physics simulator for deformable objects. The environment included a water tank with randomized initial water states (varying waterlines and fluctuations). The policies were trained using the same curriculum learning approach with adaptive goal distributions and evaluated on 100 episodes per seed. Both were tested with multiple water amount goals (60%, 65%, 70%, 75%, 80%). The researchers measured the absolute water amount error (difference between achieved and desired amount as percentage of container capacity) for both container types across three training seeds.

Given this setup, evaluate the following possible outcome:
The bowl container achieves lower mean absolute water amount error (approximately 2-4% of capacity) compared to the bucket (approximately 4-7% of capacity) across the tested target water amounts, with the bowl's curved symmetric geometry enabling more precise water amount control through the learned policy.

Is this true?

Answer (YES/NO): NO